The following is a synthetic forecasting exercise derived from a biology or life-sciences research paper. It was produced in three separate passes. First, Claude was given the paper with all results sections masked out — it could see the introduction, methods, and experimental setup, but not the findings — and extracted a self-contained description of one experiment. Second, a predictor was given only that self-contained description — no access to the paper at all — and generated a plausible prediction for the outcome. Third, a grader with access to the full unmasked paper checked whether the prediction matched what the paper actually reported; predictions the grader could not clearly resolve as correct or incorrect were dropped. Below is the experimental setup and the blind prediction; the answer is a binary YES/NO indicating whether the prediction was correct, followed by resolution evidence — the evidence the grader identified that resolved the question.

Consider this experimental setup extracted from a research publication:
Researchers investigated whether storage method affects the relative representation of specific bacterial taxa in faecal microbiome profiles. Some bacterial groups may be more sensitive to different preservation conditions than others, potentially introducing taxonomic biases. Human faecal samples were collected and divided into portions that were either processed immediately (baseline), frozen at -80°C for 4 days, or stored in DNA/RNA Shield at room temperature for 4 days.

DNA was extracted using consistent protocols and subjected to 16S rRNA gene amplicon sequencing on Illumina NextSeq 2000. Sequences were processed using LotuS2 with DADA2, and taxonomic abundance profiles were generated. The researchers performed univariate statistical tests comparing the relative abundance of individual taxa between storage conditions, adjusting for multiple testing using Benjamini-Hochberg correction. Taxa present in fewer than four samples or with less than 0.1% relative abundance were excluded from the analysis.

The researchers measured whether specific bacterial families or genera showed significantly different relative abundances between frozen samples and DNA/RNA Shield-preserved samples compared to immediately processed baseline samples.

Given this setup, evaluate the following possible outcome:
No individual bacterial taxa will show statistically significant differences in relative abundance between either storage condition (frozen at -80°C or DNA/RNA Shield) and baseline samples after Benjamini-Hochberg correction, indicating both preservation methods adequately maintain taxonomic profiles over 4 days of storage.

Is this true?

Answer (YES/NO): NO